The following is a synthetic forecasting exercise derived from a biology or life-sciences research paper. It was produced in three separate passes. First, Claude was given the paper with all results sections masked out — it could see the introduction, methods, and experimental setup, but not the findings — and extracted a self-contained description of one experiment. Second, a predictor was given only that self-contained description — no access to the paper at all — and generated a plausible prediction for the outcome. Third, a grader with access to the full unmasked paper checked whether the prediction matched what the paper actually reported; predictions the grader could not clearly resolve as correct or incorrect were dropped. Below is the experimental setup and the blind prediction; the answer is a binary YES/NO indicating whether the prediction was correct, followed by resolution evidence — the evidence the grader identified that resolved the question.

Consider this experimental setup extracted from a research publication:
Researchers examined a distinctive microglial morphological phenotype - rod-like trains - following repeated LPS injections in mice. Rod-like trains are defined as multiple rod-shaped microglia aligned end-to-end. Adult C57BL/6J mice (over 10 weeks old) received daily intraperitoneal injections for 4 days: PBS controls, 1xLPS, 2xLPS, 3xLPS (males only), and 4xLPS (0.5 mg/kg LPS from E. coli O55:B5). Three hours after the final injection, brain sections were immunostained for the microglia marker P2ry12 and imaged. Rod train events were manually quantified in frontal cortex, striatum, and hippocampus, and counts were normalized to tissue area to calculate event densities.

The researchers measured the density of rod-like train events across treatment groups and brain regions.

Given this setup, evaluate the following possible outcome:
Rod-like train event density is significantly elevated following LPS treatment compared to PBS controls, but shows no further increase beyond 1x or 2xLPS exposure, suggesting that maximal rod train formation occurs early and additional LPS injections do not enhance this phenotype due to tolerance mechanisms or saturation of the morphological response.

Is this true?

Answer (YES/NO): NO